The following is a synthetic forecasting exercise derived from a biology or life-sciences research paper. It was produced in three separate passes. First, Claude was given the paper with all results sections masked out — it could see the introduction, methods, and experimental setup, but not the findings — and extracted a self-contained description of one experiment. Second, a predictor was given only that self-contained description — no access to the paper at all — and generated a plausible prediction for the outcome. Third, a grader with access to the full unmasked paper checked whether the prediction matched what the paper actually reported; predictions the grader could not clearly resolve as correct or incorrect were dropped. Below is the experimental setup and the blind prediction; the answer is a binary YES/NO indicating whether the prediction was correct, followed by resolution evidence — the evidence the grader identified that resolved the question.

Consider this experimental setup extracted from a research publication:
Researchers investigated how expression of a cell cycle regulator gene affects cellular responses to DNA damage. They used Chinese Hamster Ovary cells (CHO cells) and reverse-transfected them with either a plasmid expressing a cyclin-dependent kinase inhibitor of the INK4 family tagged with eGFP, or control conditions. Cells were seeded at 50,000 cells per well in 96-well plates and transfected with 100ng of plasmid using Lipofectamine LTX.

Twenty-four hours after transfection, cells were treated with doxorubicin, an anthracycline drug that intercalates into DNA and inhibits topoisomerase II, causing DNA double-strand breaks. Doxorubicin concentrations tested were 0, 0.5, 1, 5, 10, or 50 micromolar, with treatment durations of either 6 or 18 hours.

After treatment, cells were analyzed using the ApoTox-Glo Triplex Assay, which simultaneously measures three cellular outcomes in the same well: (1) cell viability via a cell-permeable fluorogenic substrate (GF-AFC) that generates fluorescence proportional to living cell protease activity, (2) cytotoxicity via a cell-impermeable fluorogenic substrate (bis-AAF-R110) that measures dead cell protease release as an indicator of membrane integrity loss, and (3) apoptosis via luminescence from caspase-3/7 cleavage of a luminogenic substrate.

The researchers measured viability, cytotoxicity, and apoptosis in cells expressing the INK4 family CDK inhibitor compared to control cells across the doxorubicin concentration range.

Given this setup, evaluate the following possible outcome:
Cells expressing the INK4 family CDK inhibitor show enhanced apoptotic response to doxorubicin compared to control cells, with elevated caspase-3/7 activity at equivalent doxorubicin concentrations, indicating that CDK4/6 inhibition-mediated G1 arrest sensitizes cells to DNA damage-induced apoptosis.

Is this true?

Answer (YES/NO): NO